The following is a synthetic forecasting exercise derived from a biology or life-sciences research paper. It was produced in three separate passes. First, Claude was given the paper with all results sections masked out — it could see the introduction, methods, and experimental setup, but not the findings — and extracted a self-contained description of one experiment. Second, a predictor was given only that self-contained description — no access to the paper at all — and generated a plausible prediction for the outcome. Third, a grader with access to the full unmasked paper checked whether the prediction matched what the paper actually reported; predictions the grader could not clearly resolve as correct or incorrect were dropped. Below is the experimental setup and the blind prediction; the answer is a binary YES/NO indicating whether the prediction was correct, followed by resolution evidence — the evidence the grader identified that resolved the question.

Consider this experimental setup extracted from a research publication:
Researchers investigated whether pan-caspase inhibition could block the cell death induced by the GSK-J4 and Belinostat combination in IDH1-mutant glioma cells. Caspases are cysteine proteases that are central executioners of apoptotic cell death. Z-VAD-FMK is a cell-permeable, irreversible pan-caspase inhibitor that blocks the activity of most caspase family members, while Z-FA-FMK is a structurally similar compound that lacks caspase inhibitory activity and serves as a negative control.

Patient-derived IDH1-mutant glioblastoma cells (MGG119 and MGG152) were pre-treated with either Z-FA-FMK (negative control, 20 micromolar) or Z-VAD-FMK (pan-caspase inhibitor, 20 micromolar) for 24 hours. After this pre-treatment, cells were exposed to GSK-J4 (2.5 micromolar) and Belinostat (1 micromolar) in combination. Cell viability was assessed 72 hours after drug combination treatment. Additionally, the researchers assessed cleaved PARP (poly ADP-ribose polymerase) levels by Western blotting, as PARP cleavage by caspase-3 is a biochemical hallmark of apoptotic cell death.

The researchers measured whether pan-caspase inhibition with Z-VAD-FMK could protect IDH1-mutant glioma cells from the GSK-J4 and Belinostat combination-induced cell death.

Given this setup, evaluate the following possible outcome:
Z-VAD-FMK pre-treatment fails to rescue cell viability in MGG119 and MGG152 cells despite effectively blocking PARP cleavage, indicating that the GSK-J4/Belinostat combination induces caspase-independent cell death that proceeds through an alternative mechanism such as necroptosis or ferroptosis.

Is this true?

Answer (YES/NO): NO